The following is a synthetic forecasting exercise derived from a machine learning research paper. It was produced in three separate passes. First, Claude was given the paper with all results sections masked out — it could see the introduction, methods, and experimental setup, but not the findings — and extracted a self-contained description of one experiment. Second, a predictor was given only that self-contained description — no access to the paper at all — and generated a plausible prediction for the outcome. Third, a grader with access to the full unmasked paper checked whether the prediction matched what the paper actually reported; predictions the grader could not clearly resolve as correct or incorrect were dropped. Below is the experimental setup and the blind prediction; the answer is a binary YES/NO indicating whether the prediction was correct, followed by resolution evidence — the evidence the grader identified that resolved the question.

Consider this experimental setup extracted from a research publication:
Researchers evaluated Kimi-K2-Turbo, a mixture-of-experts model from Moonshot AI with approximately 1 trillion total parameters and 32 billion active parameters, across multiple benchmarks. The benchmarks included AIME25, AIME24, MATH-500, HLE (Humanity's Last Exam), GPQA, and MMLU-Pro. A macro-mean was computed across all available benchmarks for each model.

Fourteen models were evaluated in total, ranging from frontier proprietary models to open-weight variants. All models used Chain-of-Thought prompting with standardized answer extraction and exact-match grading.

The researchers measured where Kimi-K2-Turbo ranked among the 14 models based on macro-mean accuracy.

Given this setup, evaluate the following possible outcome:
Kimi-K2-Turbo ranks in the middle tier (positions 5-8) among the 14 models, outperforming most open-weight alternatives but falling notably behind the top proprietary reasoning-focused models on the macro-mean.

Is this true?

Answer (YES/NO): NO